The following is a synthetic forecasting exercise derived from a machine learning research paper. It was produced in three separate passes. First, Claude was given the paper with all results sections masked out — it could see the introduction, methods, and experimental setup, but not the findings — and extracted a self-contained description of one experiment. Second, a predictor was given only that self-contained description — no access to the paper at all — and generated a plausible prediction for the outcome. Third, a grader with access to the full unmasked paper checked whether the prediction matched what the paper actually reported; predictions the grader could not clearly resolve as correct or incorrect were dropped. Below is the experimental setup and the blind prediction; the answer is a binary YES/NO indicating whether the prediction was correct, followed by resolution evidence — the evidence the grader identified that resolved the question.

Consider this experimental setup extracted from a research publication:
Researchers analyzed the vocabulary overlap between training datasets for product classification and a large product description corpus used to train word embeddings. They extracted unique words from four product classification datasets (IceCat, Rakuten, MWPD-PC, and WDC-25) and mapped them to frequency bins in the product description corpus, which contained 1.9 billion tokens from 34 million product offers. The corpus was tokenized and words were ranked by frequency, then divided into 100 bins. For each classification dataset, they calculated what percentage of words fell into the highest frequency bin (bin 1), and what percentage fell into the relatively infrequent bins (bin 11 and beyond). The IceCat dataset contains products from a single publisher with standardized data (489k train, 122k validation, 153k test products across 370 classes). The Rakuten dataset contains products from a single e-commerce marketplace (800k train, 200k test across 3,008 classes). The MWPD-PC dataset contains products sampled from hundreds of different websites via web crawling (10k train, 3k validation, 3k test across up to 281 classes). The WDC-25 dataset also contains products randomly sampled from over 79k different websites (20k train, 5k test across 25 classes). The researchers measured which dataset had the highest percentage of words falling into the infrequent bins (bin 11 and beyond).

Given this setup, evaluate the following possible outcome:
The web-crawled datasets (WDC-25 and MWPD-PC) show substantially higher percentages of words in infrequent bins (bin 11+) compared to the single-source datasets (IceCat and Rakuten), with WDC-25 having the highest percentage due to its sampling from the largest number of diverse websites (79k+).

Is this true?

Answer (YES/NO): NO